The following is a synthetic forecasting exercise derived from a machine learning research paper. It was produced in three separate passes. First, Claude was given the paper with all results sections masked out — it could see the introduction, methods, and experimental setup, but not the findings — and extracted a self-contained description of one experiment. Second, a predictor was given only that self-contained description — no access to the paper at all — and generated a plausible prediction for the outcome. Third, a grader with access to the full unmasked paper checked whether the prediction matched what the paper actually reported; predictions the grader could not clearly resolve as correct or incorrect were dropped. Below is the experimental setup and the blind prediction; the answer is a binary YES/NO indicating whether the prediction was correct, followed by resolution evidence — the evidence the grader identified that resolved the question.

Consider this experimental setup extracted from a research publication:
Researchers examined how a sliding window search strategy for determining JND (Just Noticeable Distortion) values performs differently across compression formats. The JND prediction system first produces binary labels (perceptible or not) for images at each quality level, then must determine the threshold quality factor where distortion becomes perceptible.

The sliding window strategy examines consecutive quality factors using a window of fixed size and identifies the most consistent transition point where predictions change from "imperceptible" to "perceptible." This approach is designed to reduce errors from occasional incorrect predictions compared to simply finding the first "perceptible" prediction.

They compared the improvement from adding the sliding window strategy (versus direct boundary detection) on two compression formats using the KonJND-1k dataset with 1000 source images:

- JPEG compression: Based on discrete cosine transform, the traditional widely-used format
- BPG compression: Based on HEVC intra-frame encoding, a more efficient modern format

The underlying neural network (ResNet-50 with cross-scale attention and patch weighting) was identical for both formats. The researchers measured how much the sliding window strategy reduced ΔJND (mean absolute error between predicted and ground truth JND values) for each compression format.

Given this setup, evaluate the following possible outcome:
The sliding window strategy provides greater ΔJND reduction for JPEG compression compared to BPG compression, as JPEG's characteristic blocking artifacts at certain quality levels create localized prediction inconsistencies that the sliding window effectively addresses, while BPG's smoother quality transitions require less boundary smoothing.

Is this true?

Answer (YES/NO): YES